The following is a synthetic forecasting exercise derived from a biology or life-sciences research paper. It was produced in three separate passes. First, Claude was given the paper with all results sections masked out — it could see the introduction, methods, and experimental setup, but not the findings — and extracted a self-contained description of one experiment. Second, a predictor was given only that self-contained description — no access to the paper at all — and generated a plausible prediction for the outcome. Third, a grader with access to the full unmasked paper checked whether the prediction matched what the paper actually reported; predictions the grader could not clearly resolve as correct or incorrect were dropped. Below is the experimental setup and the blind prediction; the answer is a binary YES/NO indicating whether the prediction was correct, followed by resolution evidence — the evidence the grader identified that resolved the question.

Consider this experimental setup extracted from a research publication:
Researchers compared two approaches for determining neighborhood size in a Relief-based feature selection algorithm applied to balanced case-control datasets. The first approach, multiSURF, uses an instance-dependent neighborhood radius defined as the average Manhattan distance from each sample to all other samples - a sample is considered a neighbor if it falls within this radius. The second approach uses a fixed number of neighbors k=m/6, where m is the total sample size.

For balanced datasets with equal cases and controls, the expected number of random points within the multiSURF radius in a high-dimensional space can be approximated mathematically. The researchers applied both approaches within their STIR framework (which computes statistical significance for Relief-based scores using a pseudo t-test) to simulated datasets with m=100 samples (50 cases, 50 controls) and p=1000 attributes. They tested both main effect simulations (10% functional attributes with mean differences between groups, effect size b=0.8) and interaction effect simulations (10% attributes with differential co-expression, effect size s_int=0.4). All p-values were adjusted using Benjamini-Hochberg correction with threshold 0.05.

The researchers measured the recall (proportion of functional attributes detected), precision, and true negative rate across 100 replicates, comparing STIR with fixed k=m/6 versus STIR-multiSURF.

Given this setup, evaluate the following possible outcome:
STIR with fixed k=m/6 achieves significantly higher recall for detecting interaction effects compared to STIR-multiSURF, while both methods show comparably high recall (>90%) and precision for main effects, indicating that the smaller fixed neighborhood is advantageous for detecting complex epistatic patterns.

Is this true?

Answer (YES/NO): NO